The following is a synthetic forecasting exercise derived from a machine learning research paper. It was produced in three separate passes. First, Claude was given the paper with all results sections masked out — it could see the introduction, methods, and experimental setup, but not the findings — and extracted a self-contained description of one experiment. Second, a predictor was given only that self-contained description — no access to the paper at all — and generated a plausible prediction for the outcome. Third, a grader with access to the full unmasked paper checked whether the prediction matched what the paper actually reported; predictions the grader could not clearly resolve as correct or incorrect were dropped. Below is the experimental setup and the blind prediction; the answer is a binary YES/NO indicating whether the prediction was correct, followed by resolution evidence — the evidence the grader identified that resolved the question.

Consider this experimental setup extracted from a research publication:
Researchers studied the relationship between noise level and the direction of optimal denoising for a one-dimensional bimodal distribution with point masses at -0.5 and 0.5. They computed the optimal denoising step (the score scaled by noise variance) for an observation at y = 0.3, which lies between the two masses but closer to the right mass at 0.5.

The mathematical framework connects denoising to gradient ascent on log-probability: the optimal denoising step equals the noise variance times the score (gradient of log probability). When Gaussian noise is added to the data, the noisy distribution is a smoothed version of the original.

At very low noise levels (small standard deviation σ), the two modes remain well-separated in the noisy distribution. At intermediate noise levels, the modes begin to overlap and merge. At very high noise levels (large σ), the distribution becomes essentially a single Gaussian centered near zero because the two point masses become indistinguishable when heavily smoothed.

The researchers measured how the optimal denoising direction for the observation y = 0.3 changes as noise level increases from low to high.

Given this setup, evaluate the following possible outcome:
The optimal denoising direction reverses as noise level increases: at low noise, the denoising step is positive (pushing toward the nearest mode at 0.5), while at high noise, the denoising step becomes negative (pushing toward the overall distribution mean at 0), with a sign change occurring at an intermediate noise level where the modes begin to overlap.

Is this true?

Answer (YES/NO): YES